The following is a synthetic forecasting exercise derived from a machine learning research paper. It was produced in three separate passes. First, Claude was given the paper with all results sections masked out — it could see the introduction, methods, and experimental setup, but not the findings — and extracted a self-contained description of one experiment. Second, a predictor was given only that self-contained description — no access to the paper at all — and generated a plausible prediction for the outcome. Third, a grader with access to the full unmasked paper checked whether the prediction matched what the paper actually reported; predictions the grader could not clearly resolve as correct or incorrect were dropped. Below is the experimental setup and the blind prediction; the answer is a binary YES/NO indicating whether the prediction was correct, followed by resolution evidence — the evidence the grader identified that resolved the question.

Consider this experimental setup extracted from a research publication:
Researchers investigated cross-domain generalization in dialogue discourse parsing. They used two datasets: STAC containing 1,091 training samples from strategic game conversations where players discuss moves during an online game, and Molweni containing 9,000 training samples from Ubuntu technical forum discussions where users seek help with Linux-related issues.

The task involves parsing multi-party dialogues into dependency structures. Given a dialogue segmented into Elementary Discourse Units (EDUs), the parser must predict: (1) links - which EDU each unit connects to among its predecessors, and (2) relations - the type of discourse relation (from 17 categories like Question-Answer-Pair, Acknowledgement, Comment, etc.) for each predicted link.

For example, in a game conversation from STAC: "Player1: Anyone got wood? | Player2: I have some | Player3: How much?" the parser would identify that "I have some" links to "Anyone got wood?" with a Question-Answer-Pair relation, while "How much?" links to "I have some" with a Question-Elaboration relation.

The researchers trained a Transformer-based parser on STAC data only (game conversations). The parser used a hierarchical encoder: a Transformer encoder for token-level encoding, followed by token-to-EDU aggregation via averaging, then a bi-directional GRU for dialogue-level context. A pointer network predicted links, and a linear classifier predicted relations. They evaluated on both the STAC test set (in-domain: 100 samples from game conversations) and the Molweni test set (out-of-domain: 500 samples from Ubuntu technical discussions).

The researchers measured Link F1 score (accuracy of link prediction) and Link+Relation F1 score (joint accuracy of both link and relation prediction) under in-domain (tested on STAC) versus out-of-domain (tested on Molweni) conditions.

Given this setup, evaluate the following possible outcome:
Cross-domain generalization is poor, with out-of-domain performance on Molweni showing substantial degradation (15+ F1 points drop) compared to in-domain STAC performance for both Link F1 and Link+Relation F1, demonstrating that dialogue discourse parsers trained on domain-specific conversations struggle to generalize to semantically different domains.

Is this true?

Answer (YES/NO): YES